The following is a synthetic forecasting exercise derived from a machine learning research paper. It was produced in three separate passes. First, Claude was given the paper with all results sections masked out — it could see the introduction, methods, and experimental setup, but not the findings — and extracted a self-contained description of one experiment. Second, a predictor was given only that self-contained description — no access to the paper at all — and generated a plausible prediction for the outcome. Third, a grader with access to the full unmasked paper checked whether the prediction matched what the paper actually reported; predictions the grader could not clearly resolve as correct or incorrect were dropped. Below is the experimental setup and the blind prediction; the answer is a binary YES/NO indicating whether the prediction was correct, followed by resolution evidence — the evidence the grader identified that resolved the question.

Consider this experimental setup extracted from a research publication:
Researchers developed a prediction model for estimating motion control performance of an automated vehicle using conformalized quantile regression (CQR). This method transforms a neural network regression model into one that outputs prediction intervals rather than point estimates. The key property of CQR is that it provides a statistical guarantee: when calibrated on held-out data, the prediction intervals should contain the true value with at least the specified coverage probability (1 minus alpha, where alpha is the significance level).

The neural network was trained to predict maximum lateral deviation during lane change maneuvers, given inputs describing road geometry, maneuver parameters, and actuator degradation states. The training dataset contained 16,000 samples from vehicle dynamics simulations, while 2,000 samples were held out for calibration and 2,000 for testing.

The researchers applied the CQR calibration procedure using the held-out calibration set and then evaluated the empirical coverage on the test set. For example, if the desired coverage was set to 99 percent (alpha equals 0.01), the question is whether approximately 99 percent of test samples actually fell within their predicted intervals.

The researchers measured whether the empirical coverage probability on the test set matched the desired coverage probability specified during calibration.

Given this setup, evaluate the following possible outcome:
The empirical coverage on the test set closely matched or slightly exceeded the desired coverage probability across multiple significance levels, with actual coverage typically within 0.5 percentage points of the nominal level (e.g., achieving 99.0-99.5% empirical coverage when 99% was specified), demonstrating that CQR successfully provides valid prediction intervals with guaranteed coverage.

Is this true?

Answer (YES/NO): NO